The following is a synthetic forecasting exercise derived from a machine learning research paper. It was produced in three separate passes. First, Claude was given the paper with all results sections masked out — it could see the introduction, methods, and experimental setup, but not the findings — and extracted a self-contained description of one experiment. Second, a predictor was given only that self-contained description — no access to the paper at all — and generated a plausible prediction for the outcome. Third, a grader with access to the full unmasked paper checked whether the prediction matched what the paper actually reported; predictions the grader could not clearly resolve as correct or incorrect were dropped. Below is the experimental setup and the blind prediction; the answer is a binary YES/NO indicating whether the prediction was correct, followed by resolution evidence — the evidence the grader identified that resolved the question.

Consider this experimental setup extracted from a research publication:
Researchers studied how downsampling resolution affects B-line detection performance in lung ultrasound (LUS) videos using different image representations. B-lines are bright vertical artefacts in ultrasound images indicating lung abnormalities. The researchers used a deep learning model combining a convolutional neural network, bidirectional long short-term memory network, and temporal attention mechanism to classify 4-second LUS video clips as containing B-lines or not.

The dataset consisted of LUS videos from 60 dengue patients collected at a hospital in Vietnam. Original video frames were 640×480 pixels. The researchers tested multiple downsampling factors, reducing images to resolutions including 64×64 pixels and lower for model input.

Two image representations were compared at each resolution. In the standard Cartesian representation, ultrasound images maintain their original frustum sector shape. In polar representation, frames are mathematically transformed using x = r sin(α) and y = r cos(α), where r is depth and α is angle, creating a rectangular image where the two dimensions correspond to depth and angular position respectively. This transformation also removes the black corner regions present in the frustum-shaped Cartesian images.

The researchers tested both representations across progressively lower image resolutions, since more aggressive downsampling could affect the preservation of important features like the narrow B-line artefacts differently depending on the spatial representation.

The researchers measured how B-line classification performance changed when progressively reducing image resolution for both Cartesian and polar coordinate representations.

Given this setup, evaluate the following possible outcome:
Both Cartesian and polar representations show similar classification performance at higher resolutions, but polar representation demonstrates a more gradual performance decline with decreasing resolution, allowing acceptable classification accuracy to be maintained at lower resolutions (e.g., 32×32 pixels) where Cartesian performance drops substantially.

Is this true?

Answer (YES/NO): NO